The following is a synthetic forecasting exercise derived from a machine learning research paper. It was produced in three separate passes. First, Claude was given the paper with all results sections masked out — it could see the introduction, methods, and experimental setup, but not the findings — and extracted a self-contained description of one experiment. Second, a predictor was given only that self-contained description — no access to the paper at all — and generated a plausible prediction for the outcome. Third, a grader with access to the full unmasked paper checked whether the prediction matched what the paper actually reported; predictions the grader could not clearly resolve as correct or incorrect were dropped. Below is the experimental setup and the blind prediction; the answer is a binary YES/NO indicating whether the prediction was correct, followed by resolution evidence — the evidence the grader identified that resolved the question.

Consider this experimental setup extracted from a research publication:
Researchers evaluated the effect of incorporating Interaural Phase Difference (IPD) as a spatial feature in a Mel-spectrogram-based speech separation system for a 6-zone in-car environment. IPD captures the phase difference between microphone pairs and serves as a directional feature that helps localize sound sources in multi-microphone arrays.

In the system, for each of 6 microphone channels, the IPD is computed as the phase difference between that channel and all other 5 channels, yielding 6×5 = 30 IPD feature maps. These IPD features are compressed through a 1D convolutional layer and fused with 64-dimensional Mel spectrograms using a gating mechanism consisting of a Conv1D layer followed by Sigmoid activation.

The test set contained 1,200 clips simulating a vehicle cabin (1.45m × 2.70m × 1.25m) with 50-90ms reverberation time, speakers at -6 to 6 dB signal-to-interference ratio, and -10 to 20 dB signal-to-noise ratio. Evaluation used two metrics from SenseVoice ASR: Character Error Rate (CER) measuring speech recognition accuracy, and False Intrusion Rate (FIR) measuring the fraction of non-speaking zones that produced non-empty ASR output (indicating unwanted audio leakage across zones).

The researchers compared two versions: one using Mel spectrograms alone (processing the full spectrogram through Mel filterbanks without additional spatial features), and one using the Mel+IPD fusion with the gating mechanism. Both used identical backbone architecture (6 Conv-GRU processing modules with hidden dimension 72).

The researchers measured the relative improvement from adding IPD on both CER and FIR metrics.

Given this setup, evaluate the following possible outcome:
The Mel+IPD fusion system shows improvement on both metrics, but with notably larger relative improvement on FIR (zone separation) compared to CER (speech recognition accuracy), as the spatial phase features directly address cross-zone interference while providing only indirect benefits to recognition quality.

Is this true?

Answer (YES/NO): YES